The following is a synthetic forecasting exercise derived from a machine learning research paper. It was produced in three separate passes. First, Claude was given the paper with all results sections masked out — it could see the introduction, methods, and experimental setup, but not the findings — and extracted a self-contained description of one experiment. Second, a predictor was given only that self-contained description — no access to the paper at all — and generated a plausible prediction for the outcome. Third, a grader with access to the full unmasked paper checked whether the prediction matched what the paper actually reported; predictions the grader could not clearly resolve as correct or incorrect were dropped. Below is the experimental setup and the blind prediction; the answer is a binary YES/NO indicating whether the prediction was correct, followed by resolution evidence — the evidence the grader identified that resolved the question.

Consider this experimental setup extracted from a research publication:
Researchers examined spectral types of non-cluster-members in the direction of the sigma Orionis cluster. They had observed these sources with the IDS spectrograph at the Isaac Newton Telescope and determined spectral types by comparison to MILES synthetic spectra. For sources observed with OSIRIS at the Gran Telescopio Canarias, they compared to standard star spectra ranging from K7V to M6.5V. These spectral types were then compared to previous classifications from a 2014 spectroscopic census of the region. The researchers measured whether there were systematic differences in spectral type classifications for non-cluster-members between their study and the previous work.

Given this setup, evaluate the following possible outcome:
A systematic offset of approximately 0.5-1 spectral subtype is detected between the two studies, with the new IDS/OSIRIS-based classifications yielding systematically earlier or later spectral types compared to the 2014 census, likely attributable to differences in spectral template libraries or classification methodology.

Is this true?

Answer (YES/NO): NO